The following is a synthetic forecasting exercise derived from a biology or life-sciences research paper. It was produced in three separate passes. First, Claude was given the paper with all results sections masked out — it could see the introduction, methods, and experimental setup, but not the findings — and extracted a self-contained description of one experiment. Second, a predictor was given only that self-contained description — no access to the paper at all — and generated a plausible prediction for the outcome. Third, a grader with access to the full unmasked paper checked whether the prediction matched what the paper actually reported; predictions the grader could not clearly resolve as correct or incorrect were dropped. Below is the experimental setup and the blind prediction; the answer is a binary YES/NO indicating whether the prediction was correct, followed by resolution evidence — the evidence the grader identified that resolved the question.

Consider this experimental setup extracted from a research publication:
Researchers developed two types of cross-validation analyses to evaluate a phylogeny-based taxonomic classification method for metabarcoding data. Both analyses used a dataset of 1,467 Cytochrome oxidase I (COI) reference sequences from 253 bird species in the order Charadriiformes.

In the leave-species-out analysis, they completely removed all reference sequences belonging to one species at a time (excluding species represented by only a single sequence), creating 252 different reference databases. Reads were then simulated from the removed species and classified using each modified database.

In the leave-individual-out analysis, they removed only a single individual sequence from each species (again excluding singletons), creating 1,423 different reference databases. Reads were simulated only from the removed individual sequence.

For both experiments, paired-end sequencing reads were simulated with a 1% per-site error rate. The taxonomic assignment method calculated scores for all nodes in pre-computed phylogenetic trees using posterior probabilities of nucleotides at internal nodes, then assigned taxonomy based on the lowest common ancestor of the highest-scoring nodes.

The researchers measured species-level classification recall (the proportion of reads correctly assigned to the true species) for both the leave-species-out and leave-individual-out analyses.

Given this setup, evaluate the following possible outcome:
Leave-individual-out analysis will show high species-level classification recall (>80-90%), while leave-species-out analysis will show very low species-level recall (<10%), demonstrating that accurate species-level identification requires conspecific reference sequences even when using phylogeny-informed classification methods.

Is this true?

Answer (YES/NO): NO